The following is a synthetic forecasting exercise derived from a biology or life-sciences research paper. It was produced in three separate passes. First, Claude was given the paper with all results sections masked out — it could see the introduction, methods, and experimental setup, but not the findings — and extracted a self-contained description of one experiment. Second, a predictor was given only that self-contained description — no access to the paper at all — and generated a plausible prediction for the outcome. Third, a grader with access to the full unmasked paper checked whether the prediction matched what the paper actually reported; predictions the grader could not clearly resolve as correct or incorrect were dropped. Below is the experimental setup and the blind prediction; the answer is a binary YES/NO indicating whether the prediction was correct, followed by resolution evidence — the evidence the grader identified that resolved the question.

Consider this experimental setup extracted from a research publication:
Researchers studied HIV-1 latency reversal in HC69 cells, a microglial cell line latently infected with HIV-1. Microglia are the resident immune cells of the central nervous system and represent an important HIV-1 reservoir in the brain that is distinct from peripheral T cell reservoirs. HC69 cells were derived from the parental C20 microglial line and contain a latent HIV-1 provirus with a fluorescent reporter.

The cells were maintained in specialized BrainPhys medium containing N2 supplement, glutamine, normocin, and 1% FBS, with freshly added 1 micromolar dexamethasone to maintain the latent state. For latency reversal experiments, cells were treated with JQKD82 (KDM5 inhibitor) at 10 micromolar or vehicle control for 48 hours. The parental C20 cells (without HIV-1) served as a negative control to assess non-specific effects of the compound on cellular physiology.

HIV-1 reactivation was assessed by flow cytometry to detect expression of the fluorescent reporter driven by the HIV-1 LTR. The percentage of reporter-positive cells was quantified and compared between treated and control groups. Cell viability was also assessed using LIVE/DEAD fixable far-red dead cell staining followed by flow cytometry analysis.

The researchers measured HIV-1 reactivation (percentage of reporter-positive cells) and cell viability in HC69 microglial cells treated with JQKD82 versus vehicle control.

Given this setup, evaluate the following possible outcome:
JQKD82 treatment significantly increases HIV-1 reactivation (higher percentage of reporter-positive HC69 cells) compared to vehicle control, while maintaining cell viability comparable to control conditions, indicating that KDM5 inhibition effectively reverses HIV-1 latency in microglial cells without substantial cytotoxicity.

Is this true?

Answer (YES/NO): YES